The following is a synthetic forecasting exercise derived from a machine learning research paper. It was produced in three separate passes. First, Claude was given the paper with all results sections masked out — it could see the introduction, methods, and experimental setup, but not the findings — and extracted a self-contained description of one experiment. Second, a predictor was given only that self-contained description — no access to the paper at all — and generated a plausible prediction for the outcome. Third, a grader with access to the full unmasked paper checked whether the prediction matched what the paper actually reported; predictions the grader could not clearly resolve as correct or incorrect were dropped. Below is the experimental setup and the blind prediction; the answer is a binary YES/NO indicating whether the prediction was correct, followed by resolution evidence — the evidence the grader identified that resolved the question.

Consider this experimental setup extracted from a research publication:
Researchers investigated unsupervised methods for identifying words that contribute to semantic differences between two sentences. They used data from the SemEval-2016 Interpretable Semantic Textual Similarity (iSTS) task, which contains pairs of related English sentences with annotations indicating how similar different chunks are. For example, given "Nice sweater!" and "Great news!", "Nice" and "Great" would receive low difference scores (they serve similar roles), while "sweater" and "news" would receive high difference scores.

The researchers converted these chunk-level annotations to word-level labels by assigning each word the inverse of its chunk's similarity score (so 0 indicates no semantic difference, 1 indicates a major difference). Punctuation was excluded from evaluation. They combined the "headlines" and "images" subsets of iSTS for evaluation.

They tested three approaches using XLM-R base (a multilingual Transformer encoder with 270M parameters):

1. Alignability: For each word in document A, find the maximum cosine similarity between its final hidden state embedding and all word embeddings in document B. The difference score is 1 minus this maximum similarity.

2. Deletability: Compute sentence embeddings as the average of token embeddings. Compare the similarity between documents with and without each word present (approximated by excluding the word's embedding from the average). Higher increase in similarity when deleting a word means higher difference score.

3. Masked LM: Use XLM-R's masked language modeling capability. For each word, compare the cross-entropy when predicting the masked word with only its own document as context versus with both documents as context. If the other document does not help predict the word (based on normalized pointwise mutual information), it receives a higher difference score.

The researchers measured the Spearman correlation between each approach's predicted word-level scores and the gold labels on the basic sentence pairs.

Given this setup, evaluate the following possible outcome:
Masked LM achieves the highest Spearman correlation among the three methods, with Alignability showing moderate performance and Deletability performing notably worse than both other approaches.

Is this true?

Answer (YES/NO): NO